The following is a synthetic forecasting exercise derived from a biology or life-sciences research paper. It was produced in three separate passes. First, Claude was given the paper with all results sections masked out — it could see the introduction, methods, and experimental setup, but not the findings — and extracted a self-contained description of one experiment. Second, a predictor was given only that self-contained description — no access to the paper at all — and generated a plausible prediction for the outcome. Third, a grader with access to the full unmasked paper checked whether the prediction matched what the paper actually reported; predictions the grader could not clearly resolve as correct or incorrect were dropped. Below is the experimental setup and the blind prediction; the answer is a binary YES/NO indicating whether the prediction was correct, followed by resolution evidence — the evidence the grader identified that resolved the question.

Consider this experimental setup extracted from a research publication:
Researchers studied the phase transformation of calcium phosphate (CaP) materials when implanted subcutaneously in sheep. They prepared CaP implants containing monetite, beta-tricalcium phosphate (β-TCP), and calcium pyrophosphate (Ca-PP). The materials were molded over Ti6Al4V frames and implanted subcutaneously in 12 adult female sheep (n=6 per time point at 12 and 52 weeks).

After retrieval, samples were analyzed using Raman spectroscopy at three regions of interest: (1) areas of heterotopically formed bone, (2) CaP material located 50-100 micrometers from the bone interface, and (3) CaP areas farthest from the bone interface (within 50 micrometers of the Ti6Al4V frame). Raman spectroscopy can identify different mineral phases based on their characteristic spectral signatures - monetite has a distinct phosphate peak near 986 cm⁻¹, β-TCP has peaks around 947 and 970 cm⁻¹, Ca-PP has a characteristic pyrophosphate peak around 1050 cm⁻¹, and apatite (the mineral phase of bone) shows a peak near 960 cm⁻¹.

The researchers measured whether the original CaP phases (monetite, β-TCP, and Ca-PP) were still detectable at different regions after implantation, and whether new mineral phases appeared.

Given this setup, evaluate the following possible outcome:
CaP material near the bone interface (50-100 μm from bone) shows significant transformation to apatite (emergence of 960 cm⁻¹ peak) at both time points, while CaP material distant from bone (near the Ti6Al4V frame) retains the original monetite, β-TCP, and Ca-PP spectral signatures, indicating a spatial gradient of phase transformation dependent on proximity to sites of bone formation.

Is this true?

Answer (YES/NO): NO